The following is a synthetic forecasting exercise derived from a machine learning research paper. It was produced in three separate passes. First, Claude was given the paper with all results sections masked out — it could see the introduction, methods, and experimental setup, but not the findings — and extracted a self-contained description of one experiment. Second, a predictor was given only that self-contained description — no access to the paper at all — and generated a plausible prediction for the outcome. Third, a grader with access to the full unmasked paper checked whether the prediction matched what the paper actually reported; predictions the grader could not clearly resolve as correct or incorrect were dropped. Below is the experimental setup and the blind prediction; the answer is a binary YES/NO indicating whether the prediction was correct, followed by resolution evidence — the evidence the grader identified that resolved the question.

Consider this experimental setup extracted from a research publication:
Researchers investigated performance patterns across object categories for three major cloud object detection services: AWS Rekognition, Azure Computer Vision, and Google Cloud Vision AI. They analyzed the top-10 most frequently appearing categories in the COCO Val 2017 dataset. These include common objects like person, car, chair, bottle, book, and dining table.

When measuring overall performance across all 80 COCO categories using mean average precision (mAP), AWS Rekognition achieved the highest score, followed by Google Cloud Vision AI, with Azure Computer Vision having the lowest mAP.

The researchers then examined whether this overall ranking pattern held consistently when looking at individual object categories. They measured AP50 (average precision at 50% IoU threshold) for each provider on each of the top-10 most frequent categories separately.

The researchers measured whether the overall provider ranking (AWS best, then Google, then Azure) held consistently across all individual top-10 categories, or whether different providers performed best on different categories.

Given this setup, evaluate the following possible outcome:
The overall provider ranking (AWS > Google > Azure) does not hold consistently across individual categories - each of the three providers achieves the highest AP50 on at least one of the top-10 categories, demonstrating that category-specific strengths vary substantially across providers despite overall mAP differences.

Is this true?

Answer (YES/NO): YES